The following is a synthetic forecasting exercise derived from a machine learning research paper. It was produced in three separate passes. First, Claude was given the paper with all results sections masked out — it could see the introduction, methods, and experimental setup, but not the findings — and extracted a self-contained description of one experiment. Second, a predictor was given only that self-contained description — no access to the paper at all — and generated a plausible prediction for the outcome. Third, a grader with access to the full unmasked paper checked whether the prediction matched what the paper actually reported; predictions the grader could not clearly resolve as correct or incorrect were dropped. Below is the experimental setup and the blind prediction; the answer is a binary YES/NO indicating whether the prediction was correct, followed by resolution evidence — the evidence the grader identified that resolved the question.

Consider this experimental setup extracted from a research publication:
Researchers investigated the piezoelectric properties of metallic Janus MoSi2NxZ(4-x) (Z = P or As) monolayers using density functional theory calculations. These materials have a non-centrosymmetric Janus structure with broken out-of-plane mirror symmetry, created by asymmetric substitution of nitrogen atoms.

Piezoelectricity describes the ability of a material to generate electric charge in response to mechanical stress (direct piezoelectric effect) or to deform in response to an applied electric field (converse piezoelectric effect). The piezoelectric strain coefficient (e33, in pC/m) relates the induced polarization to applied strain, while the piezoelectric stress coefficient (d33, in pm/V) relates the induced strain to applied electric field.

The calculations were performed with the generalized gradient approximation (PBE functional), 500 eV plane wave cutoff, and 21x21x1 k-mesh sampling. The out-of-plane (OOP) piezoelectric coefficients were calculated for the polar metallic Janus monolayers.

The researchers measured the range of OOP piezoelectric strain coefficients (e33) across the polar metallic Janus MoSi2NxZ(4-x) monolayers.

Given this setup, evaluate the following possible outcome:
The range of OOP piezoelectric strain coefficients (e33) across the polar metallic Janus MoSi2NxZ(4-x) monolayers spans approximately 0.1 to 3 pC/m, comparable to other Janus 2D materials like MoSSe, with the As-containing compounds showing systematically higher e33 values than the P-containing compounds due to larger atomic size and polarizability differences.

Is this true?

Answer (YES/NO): NO